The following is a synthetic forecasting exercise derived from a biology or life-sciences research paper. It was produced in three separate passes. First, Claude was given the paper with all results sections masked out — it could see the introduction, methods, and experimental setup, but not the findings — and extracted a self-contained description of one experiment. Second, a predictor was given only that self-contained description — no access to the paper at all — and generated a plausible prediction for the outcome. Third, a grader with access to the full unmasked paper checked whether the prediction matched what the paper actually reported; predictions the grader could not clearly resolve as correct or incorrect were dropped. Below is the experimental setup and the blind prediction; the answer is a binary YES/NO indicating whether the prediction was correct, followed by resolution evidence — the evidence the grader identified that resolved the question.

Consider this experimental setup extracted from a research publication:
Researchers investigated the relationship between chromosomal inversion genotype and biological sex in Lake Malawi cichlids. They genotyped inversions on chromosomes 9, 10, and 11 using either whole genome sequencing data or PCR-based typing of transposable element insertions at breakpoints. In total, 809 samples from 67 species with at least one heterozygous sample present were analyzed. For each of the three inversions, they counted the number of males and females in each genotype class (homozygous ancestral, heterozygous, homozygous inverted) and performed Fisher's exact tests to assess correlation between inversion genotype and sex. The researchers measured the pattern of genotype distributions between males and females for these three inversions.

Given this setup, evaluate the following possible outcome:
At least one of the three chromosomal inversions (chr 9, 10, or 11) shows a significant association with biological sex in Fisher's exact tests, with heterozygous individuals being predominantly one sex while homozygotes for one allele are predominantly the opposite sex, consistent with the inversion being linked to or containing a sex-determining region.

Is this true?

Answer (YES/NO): YES